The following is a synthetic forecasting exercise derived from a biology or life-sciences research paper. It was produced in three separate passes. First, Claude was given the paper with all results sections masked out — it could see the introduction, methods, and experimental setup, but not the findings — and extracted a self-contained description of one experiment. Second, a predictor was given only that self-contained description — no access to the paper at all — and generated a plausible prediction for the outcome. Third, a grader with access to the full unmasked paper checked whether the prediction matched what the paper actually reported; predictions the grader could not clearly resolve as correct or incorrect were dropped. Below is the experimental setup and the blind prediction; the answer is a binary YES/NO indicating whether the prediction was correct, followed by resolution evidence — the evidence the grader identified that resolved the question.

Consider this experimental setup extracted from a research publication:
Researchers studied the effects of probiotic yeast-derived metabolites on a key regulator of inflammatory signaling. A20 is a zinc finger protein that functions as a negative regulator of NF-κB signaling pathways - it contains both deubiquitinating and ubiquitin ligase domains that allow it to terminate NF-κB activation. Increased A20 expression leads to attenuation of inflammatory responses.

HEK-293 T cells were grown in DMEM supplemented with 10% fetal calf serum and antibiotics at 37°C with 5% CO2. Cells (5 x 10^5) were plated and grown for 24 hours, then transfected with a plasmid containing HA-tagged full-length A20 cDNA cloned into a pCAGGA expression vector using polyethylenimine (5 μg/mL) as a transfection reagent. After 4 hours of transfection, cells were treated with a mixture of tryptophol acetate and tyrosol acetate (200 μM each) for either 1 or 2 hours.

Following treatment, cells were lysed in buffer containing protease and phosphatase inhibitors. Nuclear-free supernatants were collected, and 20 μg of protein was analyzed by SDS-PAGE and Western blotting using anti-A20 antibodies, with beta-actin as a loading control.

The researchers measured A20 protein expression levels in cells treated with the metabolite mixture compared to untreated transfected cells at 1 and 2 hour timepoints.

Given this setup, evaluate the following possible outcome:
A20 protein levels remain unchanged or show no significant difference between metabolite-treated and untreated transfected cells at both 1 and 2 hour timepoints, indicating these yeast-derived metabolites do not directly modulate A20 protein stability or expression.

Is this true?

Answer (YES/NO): NO